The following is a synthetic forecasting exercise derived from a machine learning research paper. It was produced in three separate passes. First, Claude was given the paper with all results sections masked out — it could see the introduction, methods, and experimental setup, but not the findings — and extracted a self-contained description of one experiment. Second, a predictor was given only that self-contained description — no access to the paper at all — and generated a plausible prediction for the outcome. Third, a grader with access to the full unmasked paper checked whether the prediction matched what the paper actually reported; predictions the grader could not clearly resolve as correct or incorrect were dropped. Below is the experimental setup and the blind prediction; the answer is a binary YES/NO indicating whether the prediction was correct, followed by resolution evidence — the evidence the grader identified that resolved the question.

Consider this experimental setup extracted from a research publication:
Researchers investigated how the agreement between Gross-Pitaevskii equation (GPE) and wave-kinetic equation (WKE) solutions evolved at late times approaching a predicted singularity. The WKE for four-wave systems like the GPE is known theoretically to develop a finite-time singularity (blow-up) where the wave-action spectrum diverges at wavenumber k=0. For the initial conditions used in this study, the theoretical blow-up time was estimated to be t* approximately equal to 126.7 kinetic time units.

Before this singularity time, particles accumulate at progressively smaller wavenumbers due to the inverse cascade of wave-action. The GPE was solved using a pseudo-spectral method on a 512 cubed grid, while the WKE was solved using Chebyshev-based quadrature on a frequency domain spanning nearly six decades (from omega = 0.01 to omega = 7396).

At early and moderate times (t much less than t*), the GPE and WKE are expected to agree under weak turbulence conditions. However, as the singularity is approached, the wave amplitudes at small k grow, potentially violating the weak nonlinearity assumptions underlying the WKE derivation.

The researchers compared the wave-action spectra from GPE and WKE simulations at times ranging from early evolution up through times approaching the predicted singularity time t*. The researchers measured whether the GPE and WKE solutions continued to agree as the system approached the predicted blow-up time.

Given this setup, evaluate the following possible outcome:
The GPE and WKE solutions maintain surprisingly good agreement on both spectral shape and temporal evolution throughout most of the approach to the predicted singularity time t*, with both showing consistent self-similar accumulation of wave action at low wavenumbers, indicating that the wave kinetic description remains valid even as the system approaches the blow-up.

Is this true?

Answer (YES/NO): NO